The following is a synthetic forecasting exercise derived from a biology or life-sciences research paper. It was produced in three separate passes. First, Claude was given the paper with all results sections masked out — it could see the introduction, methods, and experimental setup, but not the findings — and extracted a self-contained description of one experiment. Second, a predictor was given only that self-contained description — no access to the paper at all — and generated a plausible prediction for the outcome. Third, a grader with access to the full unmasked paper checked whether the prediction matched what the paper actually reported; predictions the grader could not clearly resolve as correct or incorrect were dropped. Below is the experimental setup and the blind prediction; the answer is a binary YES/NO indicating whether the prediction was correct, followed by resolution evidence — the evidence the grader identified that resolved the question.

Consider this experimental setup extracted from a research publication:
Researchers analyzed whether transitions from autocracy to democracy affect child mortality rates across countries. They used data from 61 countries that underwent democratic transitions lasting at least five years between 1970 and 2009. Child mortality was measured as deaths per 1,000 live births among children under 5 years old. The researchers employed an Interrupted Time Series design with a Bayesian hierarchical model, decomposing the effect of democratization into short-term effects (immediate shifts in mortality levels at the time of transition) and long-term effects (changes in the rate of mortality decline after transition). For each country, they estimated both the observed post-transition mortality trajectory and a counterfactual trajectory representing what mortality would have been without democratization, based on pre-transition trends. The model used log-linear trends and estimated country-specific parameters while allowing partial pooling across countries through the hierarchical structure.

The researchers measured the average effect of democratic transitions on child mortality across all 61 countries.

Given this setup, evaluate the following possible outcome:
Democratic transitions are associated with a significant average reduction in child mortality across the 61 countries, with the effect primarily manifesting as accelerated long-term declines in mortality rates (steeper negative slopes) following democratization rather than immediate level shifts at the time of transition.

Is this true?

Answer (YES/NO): NO